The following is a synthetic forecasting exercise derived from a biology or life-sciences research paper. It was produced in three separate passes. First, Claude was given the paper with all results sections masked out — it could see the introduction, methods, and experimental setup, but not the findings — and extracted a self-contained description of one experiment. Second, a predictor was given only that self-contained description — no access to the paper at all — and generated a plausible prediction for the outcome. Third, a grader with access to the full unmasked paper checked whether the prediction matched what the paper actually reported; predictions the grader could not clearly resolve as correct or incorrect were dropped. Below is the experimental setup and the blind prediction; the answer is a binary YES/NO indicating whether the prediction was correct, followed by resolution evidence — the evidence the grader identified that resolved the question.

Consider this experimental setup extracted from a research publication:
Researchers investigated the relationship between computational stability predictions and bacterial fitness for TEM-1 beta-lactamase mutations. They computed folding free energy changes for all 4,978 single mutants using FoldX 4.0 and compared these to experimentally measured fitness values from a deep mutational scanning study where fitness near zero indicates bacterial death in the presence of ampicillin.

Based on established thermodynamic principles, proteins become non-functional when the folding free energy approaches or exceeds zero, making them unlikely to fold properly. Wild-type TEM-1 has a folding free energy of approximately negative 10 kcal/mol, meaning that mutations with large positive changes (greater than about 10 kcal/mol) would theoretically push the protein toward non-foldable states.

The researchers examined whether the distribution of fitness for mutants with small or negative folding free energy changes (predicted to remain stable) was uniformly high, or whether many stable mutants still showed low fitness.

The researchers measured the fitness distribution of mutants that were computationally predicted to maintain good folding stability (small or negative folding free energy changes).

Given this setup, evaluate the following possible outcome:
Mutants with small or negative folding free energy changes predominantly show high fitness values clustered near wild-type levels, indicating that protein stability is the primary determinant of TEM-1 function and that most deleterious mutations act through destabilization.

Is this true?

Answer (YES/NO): NO